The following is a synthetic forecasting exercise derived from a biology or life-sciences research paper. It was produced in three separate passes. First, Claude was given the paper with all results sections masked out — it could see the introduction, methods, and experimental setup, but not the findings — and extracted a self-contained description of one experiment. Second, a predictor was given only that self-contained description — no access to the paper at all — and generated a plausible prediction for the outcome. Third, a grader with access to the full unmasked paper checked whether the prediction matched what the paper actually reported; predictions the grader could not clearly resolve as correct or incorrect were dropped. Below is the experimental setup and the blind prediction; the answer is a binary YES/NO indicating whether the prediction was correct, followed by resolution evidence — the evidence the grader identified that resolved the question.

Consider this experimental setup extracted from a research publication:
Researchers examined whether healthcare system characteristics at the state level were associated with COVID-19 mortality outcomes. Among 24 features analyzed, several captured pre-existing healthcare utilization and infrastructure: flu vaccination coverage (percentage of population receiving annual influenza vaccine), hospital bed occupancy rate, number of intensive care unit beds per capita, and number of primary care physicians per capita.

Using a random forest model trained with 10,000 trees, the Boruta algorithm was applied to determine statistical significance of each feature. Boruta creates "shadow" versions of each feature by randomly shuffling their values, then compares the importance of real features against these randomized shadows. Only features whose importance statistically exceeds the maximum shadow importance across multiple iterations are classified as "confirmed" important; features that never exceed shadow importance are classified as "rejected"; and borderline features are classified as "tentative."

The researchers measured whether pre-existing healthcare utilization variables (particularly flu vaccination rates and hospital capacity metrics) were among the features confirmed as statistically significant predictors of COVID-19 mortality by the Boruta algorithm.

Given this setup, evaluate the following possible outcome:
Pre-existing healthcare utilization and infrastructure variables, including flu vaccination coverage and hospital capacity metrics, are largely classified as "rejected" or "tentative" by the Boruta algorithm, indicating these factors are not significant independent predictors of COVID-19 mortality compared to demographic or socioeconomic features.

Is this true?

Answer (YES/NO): NO